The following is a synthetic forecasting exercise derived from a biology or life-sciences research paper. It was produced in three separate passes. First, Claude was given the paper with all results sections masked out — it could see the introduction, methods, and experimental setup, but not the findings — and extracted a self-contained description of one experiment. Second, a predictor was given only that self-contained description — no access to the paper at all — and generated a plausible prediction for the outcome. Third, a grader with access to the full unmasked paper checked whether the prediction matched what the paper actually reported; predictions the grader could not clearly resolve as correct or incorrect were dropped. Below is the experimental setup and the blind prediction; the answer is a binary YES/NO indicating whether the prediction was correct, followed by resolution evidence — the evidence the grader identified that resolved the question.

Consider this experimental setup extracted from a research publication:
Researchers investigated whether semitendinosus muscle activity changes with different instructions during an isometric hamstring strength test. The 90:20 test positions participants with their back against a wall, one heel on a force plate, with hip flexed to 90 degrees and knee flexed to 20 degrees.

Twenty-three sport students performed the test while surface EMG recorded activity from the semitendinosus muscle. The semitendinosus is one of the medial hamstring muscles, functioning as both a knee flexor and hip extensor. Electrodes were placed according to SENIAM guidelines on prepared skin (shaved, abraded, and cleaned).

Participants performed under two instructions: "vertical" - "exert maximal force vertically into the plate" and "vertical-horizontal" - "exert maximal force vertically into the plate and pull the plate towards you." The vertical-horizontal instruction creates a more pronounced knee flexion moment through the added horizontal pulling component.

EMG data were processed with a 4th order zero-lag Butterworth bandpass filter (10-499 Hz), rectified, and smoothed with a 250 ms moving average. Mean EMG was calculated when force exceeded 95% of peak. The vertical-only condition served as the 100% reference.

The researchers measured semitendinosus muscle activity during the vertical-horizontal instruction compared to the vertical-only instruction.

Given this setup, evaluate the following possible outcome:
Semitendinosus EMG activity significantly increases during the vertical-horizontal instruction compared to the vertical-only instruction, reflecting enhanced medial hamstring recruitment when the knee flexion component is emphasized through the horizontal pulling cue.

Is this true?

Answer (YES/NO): NO